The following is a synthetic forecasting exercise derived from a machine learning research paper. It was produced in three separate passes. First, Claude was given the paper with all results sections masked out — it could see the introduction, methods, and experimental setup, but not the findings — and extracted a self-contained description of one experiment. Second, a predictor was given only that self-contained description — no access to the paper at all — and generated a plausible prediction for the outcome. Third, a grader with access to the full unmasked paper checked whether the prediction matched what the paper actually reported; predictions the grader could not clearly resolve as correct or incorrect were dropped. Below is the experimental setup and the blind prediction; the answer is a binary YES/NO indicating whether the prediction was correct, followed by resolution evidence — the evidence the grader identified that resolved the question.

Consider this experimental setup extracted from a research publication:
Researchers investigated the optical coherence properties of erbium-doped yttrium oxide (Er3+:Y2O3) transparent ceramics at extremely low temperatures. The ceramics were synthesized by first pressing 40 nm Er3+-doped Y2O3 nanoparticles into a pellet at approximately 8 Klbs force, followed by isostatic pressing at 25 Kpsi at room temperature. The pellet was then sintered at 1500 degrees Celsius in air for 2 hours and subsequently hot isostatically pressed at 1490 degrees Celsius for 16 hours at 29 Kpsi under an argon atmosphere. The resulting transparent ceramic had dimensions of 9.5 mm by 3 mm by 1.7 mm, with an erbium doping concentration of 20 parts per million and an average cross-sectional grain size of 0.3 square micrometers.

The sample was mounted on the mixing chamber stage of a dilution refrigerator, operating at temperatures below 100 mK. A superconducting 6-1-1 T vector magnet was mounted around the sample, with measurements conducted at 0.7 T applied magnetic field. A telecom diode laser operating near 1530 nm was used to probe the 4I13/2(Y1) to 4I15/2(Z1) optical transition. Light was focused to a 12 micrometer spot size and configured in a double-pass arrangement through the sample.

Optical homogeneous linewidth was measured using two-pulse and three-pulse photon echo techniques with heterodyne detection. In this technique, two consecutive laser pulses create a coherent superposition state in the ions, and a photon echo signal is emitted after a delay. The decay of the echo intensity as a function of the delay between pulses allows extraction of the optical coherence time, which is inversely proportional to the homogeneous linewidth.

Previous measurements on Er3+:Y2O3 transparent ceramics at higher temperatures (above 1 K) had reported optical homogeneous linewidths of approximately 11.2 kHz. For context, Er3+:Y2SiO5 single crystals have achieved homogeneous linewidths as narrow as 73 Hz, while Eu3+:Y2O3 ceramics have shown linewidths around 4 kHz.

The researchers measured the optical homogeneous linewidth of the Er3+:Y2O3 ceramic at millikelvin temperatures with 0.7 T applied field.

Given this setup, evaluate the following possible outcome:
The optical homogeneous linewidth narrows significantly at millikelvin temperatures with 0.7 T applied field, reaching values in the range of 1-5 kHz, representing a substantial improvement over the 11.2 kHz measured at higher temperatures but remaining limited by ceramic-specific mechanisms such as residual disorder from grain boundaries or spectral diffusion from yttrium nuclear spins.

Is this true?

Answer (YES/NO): NO